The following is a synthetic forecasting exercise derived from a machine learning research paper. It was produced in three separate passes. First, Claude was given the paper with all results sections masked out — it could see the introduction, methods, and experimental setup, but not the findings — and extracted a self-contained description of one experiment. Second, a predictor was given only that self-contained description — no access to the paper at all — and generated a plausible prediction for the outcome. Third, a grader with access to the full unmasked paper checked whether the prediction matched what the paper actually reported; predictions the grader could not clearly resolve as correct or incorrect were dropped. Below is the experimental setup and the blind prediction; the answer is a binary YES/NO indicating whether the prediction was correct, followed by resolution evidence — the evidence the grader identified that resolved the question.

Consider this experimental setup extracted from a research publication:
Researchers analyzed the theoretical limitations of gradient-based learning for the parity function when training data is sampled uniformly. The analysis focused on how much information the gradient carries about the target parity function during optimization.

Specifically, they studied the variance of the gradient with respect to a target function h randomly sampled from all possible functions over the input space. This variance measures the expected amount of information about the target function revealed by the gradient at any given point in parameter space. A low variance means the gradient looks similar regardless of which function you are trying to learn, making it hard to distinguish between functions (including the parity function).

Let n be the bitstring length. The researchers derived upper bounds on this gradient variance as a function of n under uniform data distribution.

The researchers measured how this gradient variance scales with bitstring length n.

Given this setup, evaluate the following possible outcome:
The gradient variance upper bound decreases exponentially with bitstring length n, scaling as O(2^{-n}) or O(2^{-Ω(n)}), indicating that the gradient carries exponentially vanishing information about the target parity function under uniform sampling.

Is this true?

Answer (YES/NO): YES